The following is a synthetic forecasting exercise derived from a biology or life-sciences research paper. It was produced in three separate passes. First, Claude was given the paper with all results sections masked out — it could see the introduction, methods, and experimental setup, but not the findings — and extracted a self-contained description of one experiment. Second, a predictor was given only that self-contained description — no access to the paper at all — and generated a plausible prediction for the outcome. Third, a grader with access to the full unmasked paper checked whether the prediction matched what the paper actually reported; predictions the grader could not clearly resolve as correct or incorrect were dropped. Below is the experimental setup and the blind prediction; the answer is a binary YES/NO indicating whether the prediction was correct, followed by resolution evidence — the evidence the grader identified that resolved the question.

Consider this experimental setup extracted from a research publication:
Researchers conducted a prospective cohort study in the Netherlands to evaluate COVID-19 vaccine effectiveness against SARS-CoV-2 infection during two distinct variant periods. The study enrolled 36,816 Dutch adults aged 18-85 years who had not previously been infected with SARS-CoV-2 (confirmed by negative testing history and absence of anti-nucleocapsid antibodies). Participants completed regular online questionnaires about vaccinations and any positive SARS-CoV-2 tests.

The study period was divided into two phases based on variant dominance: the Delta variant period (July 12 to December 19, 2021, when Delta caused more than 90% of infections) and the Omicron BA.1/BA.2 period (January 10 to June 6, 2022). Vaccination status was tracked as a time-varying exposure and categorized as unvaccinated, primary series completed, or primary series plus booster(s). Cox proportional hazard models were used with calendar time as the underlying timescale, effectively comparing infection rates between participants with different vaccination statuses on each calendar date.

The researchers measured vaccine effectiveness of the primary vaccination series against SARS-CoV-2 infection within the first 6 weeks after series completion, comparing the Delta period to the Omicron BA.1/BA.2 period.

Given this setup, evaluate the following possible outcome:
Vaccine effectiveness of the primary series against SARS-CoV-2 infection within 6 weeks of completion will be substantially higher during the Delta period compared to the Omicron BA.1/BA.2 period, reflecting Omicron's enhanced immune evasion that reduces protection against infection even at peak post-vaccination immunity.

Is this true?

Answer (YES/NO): YES